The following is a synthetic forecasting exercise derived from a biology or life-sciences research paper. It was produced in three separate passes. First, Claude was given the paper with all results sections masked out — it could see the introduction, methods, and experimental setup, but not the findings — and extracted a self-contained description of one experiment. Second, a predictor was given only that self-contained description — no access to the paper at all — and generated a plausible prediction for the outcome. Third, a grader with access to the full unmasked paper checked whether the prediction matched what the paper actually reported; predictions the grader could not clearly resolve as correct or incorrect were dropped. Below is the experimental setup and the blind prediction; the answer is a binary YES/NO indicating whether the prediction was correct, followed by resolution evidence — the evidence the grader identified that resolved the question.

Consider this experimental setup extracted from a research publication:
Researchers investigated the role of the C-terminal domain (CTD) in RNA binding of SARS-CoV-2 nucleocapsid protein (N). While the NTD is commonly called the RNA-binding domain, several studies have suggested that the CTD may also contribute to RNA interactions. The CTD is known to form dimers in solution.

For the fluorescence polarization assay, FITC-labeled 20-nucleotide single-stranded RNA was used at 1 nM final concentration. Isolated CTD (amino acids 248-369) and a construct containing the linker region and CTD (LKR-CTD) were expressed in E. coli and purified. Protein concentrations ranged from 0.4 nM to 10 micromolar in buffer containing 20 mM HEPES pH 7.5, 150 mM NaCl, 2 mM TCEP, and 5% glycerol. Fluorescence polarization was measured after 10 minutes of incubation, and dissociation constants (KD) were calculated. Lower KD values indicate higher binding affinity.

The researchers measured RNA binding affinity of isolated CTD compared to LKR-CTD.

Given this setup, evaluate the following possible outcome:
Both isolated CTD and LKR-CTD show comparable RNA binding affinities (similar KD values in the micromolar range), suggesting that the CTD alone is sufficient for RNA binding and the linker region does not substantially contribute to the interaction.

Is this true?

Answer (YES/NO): NO